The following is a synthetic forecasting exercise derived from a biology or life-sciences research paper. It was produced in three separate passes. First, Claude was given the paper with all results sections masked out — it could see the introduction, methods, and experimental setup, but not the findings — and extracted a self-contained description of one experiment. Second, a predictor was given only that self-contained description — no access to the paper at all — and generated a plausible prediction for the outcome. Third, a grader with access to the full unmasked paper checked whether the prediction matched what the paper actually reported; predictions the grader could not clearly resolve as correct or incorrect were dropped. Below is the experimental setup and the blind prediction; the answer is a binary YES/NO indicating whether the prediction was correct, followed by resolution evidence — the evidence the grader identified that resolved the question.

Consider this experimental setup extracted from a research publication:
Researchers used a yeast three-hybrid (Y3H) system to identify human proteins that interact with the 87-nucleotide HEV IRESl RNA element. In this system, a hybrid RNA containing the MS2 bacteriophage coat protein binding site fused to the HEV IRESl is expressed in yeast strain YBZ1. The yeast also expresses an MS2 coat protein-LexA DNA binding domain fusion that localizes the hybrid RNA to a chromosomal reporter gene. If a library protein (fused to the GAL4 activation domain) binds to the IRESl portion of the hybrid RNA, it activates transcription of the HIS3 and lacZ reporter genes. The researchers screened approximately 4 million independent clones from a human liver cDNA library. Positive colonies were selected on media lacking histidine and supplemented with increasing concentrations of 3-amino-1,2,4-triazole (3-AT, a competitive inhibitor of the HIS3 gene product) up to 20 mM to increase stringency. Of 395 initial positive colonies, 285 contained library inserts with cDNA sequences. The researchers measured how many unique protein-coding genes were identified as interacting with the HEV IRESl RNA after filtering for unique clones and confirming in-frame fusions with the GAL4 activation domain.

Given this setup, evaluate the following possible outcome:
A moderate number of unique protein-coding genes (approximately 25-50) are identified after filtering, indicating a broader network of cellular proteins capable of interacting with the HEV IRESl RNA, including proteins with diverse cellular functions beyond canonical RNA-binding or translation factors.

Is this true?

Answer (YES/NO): NO